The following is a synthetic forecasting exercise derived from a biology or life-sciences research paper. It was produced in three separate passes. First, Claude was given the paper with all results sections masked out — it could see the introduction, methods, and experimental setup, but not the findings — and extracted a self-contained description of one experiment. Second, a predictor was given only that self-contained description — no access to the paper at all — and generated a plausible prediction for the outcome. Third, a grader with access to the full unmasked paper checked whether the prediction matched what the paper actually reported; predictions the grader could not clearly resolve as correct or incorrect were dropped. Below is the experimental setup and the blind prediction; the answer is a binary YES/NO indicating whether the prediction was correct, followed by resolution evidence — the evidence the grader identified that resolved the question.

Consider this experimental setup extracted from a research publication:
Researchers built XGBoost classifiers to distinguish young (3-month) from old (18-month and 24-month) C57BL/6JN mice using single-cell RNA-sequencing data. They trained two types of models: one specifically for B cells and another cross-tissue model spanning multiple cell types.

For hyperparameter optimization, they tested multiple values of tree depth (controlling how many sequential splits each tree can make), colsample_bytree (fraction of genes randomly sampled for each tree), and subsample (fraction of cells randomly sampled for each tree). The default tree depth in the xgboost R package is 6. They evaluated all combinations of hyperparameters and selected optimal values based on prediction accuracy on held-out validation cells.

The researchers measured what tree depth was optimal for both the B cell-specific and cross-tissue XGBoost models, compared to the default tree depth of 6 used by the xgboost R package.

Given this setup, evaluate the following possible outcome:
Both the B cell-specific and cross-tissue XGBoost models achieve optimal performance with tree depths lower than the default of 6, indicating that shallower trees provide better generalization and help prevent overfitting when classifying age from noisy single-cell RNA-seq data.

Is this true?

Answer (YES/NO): YES